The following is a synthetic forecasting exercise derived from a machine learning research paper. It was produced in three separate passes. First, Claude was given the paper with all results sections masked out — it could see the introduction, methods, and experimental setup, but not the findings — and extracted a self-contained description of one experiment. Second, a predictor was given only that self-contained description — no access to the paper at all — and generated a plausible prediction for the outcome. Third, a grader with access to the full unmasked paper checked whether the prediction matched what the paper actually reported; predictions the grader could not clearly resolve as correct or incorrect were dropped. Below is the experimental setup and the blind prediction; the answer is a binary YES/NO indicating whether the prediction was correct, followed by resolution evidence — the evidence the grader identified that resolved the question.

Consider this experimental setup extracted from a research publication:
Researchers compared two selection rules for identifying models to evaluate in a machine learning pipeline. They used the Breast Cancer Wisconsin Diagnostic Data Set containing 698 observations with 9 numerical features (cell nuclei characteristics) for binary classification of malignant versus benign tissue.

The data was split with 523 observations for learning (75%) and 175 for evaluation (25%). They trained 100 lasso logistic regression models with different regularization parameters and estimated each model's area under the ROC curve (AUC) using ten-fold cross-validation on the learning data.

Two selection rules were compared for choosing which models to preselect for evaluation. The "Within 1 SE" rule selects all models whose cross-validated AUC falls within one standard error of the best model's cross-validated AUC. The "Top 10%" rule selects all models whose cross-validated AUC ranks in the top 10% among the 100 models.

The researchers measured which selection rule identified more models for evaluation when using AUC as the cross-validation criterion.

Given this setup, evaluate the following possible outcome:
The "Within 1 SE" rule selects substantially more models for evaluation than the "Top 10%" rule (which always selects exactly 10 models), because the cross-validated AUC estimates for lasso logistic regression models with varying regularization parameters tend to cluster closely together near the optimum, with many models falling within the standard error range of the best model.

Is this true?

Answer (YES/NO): NO